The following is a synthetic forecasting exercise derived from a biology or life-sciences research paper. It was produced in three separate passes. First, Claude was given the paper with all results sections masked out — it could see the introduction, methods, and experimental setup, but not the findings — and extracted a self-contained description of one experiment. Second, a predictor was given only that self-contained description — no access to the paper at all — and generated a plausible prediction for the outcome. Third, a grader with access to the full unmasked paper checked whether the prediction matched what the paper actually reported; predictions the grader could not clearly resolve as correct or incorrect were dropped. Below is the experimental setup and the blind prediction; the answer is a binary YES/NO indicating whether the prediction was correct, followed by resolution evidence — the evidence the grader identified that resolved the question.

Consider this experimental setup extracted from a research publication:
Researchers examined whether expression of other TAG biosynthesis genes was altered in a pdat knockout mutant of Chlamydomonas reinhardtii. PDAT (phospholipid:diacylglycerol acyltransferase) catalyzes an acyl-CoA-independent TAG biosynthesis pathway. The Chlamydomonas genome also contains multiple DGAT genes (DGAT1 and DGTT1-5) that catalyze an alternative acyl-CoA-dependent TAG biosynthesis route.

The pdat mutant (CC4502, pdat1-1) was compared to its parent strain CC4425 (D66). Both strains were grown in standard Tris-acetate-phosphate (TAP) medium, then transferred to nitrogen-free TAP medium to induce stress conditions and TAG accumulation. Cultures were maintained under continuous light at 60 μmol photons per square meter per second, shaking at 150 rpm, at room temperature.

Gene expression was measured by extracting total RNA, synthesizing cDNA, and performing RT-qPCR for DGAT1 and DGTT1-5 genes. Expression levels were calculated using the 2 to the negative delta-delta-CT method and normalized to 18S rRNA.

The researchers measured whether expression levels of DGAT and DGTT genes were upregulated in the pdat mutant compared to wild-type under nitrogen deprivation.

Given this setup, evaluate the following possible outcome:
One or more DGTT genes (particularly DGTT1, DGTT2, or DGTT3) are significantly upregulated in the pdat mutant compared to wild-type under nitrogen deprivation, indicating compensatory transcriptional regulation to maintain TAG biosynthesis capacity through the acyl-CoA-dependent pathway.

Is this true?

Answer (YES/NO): NO